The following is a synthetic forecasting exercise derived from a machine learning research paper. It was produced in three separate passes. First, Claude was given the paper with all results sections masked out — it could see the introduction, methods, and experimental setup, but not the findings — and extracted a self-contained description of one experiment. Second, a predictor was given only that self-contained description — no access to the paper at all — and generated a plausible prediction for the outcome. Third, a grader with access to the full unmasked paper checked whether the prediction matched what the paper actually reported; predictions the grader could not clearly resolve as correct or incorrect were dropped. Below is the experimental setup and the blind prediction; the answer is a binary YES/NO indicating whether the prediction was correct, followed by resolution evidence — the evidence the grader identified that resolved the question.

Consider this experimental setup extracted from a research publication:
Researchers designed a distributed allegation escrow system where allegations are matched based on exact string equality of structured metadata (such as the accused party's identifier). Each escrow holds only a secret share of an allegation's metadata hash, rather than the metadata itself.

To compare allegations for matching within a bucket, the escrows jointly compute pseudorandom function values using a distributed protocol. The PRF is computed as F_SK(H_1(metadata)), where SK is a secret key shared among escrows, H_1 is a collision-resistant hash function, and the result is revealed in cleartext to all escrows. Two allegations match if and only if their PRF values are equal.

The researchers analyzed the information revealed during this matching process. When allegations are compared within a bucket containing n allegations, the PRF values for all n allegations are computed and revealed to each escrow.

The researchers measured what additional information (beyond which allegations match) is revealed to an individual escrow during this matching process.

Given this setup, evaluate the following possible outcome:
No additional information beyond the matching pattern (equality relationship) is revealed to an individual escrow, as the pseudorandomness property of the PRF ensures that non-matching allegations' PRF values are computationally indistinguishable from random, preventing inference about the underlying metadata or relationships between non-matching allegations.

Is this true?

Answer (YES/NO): YES